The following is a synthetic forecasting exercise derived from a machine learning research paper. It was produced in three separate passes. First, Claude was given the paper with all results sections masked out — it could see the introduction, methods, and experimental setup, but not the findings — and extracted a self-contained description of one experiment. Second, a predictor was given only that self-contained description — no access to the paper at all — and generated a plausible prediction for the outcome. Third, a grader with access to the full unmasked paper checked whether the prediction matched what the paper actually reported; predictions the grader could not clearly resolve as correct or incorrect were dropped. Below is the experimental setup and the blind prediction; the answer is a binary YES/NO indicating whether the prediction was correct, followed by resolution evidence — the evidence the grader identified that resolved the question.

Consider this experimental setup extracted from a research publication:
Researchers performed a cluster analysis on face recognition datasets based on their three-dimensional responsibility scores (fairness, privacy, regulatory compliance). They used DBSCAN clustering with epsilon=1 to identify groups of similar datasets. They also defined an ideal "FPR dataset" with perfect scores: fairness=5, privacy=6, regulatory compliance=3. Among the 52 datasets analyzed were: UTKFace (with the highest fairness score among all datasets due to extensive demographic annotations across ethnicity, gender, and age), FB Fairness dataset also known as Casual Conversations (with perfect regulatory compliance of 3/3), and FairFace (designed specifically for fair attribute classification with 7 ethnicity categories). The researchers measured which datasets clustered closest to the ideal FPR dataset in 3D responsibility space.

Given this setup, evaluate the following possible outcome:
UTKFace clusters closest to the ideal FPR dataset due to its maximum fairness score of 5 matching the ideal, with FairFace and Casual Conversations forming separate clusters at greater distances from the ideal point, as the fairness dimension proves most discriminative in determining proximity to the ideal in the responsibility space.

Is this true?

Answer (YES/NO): NO